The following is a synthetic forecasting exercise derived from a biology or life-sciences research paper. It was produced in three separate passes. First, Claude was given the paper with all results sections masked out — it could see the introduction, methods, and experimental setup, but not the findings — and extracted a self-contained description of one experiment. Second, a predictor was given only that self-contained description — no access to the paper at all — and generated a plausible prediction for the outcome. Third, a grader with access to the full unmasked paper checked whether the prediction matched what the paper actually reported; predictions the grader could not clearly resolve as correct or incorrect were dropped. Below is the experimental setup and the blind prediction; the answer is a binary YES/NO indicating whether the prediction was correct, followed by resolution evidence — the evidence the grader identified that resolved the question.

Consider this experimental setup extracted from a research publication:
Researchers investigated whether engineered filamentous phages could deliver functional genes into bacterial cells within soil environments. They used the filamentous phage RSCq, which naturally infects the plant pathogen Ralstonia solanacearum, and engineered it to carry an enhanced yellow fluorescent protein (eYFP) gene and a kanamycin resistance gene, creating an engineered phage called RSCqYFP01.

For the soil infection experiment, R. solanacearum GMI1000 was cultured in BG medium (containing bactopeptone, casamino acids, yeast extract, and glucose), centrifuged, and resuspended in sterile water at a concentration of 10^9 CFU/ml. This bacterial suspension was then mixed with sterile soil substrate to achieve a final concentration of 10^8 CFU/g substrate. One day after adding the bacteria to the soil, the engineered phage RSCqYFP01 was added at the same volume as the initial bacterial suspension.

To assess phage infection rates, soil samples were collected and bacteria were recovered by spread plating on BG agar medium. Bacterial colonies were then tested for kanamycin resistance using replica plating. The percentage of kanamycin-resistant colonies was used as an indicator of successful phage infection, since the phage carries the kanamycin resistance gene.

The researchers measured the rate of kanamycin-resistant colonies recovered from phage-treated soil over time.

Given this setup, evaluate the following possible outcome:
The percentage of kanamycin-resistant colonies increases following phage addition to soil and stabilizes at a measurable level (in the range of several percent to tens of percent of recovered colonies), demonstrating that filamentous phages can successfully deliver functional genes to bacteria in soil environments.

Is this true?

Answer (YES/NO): NO